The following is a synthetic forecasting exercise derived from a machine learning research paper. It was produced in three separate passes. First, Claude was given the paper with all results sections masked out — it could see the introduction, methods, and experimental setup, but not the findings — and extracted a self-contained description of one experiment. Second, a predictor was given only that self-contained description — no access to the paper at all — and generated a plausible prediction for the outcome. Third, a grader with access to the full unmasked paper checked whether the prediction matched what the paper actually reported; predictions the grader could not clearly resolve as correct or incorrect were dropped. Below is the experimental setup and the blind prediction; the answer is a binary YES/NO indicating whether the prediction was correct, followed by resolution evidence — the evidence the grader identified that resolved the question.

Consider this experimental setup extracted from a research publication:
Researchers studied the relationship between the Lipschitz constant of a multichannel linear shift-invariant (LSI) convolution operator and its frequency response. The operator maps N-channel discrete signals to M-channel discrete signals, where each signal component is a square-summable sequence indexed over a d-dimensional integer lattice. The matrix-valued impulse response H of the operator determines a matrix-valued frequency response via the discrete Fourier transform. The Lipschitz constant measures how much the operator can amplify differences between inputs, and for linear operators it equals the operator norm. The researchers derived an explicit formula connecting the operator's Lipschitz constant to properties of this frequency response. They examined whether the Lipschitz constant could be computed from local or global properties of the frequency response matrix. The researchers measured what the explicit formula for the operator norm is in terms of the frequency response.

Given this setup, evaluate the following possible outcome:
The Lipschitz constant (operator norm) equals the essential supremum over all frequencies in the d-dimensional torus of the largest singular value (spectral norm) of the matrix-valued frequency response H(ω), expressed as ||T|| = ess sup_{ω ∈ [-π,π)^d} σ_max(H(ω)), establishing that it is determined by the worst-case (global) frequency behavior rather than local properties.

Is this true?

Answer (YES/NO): YES